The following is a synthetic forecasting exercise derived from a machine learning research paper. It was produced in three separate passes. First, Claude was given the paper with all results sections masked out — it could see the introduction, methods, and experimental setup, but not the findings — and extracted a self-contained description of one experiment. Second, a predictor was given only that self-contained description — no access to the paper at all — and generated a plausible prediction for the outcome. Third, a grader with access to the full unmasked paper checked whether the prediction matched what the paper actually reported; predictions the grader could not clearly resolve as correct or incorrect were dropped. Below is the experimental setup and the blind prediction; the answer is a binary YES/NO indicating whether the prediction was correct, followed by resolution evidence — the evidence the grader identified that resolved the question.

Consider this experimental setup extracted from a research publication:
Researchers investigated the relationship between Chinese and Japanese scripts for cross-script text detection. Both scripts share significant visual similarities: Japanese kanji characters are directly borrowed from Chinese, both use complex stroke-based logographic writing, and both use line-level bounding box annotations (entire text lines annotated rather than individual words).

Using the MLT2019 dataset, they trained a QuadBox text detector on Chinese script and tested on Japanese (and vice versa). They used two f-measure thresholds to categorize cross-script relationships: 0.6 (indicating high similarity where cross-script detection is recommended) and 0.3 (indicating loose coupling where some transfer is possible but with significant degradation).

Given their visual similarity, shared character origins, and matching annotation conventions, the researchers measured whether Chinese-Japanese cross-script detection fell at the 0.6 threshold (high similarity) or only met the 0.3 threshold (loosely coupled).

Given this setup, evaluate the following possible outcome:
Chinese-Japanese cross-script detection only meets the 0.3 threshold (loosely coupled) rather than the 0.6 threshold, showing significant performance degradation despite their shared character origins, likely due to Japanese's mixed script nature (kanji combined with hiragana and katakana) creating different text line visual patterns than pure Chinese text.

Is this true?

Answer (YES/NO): YES